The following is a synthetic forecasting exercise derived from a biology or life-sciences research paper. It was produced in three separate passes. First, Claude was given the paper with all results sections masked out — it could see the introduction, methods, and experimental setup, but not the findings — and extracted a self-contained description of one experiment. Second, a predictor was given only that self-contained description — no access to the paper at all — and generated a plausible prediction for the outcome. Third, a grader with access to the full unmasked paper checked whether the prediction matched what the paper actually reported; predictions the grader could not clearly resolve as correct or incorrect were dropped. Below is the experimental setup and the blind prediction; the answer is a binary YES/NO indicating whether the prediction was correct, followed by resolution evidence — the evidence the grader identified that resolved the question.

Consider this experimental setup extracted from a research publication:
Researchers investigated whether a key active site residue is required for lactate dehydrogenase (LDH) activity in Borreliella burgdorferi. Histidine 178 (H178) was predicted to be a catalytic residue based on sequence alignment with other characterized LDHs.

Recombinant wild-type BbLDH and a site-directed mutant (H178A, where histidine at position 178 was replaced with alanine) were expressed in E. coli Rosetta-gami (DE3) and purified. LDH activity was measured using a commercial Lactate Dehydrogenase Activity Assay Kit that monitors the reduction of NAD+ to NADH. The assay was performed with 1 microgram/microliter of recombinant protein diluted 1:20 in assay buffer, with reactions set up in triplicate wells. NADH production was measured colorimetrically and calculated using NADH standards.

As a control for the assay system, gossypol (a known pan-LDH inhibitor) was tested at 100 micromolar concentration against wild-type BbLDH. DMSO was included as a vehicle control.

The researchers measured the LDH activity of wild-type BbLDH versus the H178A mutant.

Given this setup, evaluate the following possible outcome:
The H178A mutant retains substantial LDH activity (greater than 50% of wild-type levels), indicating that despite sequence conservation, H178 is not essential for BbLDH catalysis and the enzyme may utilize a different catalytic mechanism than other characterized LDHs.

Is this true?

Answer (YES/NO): NO